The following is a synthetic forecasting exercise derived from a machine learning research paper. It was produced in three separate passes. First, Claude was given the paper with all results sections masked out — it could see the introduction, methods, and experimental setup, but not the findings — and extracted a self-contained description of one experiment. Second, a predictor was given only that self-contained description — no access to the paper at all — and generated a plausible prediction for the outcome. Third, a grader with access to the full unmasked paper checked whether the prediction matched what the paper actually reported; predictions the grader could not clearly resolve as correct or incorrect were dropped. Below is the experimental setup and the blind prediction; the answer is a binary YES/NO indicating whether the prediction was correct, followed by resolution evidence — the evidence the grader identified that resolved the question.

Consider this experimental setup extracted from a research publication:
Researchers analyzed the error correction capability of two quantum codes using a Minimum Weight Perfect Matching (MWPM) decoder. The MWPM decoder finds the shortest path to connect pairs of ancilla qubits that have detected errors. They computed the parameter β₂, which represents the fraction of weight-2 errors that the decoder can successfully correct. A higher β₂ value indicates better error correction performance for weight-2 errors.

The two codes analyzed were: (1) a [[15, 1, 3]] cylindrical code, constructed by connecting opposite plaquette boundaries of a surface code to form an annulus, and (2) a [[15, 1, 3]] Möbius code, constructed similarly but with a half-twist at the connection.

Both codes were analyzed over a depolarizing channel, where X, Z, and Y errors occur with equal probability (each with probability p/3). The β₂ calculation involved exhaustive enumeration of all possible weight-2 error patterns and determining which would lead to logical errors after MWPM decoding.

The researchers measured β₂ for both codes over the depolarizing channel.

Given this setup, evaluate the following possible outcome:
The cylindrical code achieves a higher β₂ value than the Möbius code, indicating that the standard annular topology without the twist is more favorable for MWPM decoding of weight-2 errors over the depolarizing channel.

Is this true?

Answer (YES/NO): YES